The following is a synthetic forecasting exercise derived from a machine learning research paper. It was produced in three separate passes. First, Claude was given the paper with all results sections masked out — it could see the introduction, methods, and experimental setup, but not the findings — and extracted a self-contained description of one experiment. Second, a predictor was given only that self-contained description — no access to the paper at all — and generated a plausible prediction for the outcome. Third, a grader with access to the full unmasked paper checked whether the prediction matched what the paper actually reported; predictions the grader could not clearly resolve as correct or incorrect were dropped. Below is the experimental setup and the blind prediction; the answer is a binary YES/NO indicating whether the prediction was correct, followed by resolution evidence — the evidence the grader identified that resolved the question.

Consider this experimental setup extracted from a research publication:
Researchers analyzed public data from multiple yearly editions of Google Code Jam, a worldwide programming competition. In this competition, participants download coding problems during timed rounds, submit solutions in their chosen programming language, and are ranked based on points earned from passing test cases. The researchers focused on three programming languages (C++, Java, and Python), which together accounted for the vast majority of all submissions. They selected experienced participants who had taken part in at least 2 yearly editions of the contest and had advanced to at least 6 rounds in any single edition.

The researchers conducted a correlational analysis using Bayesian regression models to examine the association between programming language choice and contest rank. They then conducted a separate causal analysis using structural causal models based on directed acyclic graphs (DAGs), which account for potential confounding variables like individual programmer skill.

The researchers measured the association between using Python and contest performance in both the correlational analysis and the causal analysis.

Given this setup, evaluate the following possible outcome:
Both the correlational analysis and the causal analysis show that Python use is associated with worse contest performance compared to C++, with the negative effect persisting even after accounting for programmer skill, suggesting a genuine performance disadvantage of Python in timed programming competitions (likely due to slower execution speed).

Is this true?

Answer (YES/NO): NO